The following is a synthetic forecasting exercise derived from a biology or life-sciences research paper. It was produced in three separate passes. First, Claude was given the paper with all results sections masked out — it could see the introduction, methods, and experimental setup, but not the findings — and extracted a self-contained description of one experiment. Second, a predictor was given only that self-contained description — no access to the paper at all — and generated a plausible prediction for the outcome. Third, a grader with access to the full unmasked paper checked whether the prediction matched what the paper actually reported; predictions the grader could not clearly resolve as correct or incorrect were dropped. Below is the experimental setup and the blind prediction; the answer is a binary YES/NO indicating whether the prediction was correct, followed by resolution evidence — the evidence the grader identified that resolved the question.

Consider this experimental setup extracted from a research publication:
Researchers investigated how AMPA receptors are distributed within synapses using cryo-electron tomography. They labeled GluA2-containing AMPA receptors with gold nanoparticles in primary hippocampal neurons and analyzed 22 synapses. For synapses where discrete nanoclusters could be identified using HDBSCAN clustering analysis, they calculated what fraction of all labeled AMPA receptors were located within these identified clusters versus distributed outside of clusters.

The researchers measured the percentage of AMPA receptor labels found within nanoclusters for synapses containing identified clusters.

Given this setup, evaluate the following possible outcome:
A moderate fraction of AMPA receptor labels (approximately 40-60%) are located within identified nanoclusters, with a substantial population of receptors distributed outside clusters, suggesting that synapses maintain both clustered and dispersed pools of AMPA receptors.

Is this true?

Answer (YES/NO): NO